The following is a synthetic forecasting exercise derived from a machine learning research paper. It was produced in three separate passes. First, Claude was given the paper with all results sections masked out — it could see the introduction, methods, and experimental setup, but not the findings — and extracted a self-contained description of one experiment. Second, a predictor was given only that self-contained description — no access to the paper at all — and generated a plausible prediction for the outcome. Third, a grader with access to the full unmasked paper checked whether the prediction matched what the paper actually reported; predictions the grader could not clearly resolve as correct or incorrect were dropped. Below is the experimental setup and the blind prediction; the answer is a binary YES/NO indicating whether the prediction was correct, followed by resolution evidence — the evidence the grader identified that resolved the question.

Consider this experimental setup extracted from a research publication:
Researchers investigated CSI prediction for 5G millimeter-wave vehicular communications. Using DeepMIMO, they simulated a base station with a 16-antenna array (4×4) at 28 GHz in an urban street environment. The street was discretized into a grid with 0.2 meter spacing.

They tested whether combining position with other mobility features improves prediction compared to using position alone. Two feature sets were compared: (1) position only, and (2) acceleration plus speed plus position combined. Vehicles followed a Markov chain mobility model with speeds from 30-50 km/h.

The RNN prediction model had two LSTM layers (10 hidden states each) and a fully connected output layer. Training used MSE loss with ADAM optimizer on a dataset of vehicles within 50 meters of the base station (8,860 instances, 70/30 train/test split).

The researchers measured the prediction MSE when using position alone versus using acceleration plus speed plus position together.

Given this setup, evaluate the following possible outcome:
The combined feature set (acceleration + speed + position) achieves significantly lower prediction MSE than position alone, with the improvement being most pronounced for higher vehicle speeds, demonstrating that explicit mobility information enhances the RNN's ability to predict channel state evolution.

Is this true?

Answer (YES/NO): NO